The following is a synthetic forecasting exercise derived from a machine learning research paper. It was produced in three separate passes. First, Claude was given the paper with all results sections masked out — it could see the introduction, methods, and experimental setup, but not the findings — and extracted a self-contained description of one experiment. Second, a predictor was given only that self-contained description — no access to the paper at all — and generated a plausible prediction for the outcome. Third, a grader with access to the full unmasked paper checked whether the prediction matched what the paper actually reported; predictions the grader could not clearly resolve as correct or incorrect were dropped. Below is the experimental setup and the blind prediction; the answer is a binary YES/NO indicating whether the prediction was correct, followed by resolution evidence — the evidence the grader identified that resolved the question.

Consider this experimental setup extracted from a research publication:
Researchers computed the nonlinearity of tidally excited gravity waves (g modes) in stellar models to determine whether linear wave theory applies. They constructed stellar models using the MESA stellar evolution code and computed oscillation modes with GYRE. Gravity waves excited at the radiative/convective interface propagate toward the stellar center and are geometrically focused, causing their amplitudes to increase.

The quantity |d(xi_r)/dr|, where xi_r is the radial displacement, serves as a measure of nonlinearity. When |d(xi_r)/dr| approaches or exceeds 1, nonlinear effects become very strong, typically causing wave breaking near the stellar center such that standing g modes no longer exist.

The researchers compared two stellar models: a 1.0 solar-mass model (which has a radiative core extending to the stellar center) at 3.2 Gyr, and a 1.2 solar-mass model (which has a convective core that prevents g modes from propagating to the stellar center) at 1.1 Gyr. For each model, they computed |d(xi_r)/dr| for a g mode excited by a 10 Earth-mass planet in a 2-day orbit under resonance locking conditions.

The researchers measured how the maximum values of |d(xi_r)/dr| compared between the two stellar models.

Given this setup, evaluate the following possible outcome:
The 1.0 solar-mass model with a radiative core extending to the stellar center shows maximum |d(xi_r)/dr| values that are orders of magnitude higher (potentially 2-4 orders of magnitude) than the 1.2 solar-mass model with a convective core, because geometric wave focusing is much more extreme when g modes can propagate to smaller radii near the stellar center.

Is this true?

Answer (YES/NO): YES